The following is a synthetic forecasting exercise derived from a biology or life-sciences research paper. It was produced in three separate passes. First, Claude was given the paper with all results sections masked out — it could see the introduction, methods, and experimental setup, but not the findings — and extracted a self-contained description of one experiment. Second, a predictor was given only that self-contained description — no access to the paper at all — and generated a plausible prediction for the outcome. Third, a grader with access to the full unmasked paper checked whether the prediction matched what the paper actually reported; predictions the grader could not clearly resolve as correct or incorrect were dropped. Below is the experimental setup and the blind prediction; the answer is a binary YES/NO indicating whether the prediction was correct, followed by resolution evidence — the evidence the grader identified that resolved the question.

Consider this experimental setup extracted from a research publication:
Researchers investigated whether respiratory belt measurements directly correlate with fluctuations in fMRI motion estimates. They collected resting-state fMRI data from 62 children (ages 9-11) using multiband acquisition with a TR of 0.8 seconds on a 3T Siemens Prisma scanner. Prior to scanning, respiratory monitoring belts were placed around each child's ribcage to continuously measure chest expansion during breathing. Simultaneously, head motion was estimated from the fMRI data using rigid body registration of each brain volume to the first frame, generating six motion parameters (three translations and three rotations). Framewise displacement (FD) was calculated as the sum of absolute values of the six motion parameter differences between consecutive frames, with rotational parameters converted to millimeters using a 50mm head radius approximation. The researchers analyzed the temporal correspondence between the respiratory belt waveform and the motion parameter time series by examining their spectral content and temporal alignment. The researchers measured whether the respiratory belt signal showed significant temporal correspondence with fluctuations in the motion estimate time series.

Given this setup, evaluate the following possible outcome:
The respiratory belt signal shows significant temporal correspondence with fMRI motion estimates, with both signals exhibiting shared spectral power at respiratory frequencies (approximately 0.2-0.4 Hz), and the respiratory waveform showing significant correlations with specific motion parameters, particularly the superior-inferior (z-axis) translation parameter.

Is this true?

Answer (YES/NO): NO